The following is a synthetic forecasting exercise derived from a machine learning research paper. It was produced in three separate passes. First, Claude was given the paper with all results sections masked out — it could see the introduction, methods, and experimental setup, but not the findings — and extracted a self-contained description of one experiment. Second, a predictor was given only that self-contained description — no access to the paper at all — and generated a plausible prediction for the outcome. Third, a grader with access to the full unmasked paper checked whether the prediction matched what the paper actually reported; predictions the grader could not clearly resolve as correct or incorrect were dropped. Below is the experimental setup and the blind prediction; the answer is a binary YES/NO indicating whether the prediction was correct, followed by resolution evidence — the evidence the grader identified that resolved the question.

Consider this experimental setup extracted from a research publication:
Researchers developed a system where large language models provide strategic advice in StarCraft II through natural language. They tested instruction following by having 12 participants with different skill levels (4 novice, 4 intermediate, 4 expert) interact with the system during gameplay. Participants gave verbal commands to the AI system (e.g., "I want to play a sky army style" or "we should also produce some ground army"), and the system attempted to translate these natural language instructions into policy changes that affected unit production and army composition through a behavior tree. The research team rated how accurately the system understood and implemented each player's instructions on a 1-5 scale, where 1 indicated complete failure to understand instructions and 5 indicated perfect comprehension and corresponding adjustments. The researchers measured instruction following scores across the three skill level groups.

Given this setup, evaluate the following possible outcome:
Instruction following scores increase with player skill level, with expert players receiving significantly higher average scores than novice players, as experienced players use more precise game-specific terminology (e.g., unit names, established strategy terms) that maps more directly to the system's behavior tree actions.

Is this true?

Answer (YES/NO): NO